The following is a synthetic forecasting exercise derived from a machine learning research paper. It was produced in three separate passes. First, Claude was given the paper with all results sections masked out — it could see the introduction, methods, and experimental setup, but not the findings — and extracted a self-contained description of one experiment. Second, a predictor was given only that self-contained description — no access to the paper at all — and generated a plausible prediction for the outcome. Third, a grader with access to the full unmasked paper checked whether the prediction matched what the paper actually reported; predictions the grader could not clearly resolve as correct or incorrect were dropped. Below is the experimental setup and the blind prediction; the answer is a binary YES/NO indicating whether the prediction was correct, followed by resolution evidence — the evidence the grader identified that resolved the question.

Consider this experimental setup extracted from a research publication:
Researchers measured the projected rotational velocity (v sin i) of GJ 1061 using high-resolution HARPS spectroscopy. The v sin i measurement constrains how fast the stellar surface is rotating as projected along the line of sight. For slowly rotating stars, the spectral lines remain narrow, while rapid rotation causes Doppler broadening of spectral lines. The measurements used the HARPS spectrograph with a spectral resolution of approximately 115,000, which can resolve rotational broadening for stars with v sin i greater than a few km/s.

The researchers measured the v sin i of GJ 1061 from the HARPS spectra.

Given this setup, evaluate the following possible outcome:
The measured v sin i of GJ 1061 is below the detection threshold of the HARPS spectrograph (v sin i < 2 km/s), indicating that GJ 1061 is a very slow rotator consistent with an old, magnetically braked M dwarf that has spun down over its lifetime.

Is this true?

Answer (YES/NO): NO